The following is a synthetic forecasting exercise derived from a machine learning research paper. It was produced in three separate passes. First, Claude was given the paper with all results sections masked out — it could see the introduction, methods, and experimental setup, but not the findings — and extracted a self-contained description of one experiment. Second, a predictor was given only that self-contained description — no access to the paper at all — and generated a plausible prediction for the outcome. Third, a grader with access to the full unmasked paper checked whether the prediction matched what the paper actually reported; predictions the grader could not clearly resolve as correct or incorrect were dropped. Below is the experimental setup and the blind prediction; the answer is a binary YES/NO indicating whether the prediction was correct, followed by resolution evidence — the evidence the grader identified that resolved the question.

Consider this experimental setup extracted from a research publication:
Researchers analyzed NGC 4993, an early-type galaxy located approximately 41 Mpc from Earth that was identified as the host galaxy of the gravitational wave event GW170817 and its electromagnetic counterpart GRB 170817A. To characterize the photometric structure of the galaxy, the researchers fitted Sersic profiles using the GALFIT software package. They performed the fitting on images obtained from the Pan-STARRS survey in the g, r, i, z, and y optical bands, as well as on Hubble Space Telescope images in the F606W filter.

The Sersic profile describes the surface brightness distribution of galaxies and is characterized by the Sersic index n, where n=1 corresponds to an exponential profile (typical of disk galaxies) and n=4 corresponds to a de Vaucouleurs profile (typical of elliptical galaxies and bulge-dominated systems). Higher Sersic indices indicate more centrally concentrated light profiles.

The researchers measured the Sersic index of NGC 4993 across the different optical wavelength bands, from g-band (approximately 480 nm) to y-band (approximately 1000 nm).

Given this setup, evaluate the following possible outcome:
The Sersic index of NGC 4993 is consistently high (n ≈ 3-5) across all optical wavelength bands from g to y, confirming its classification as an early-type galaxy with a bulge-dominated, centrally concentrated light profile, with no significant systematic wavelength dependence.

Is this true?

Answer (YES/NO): NO